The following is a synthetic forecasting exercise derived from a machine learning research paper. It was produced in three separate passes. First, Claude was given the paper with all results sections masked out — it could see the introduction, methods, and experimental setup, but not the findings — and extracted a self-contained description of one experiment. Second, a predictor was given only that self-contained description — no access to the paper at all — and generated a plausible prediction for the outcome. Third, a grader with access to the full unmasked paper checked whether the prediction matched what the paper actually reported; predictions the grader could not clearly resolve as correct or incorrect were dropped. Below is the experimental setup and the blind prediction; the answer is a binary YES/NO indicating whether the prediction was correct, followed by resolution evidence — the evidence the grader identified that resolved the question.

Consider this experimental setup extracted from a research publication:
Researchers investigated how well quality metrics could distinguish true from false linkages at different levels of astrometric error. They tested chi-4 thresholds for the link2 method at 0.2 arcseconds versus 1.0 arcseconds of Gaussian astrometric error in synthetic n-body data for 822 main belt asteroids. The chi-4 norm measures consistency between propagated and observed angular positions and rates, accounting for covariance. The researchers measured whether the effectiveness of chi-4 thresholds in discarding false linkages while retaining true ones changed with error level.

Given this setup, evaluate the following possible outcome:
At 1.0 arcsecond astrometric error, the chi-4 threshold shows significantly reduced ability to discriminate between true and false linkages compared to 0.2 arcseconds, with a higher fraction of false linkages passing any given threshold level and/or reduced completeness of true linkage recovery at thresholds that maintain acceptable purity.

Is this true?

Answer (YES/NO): YES